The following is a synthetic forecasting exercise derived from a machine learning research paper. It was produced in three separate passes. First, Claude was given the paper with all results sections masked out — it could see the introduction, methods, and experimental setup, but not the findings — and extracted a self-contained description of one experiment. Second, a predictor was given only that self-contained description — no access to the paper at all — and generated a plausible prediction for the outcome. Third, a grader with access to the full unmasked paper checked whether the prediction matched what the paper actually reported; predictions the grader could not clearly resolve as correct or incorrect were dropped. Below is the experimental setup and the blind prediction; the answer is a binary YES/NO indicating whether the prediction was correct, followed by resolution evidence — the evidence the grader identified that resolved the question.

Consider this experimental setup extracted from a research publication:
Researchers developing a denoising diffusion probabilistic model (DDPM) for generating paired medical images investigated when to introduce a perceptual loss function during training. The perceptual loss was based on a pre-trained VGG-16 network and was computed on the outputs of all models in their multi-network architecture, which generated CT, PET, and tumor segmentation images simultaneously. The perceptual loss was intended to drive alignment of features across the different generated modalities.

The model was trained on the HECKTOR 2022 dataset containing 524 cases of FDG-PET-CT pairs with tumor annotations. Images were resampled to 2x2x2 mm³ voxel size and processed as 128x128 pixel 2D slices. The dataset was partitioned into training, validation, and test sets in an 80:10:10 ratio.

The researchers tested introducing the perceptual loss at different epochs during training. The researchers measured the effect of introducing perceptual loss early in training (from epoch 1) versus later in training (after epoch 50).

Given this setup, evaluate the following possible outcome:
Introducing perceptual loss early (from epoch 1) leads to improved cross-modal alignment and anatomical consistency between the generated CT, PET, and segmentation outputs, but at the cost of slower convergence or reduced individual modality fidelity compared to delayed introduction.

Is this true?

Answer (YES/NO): NO